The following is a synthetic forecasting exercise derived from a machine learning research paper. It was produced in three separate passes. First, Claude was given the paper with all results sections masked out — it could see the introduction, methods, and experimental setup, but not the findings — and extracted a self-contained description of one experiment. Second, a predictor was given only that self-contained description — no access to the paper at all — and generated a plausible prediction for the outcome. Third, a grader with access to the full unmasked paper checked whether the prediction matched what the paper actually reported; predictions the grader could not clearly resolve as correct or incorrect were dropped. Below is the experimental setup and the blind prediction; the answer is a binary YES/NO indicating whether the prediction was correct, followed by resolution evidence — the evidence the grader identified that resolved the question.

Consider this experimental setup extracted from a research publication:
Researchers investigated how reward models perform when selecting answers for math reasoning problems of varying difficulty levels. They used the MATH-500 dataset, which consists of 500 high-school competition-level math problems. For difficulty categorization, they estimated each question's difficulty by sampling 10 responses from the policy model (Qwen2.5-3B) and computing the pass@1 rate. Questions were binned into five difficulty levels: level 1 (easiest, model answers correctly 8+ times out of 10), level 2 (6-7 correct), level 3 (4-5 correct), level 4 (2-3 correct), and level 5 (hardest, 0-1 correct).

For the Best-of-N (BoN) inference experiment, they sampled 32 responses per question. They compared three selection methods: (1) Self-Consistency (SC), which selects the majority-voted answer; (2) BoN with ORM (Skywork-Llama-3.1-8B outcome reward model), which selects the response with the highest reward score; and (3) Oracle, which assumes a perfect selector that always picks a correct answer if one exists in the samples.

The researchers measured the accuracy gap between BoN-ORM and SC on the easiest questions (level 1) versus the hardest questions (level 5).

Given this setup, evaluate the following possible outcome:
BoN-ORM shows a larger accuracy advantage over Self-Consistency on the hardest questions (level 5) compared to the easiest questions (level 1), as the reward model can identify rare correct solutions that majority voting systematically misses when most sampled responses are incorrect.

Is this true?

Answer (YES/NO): YES